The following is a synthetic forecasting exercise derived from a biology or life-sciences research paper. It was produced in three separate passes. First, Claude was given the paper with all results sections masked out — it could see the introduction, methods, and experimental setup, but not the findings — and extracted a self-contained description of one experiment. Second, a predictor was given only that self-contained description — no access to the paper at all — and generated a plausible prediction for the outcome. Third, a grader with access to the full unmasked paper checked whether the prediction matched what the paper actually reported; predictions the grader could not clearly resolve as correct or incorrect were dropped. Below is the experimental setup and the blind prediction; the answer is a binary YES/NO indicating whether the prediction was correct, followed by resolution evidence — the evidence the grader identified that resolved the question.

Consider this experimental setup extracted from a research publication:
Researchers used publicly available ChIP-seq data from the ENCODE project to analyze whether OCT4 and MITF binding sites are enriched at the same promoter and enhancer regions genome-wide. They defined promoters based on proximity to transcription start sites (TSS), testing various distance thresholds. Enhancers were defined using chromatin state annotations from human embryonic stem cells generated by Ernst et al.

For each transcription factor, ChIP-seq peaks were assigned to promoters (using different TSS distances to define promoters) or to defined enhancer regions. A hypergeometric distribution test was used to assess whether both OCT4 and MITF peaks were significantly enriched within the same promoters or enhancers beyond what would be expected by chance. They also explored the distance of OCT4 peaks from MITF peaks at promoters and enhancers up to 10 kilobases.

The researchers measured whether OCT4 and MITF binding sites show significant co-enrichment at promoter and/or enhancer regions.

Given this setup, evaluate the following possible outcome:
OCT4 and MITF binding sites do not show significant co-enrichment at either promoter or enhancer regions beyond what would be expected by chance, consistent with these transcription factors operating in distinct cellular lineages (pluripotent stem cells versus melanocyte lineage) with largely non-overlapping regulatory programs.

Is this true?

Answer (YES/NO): NO